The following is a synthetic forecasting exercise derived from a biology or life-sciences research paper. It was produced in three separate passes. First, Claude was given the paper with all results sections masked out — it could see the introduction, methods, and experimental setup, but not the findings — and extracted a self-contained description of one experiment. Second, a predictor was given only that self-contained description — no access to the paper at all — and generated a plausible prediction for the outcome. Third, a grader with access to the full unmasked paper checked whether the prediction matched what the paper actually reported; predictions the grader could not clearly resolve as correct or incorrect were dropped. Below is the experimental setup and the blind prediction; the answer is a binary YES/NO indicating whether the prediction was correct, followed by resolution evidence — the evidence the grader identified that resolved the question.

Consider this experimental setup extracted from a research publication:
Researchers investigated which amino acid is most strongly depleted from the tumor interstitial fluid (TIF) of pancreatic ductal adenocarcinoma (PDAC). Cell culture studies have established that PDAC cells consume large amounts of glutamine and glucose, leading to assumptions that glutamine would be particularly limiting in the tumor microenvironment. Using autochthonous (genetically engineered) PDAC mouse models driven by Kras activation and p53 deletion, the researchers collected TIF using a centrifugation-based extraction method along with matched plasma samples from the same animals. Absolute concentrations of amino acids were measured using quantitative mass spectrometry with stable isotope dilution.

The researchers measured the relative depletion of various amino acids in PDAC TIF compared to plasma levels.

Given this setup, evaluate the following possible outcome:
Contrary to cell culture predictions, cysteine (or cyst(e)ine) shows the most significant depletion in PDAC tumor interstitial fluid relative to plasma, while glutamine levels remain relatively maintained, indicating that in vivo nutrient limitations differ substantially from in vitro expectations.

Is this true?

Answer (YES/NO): NO